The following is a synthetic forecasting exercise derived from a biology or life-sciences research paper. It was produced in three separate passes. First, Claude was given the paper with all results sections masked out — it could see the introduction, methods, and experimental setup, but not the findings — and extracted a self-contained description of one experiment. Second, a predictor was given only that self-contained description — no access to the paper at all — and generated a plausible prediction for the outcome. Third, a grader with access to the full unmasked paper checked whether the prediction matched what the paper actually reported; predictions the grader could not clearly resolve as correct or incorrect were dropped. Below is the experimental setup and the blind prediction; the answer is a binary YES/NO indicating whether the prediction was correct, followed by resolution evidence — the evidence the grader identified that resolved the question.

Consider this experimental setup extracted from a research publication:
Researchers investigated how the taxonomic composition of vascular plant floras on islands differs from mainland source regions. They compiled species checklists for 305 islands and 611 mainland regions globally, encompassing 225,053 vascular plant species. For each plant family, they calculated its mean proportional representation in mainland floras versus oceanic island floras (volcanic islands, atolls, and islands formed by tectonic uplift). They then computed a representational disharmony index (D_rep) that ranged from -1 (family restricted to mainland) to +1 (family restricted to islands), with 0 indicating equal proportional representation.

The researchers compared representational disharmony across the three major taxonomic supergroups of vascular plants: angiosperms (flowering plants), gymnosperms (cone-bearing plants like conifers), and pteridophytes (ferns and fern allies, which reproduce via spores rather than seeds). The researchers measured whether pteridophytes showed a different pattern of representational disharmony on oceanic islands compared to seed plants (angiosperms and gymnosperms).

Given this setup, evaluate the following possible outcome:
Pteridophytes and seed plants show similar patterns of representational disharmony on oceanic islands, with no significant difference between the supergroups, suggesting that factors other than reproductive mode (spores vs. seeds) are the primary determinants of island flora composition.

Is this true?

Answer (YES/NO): NO